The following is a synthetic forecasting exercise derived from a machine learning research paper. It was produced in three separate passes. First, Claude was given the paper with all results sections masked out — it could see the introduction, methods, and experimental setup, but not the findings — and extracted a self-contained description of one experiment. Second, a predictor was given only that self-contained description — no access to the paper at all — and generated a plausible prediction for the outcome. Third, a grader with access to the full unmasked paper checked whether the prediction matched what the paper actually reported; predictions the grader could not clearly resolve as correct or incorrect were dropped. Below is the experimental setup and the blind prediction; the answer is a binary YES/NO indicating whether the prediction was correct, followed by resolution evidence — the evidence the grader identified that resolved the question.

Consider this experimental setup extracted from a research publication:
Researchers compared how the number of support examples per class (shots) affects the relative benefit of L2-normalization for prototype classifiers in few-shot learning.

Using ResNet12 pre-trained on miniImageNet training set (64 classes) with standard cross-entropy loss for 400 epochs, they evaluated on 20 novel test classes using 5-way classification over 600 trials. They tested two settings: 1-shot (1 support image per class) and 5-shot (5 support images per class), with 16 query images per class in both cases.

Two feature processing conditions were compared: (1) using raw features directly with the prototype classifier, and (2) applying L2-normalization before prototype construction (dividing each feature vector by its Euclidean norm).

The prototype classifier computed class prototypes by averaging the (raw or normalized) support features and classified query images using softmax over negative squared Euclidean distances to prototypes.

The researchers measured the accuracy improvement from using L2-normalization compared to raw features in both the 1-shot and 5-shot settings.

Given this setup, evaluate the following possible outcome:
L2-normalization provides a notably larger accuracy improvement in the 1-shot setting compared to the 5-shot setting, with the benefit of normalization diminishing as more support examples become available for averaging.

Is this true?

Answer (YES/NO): YES